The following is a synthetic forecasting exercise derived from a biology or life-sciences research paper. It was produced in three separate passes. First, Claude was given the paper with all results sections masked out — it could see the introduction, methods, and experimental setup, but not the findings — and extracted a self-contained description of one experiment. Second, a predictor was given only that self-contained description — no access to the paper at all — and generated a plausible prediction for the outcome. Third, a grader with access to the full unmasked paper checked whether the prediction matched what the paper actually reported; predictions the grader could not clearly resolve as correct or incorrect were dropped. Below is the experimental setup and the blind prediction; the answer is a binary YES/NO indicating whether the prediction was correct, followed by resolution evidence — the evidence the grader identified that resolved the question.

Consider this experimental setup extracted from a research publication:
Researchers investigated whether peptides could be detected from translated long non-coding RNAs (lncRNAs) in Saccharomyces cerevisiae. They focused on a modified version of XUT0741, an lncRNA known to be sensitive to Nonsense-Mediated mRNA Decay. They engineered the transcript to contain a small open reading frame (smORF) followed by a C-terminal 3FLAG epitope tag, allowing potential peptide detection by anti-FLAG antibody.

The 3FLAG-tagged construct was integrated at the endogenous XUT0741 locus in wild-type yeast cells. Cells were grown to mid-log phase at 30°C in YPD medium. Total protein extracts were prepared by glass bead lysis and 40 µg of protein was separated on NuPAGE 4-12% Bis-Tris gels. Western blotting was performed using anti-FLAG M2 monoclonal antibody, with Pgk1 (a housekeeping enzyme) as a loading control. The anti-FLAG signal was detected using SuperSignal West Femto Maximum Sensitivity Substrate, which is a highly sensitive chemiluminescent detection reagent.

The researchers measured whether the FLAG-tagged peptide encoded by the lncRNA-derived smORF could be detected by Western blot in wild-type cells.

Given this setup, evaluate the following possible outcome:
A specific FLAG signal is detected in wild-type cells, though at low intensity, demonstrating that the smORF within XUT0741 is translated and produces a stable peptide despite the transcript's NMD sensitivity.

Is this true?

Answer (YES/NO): YES